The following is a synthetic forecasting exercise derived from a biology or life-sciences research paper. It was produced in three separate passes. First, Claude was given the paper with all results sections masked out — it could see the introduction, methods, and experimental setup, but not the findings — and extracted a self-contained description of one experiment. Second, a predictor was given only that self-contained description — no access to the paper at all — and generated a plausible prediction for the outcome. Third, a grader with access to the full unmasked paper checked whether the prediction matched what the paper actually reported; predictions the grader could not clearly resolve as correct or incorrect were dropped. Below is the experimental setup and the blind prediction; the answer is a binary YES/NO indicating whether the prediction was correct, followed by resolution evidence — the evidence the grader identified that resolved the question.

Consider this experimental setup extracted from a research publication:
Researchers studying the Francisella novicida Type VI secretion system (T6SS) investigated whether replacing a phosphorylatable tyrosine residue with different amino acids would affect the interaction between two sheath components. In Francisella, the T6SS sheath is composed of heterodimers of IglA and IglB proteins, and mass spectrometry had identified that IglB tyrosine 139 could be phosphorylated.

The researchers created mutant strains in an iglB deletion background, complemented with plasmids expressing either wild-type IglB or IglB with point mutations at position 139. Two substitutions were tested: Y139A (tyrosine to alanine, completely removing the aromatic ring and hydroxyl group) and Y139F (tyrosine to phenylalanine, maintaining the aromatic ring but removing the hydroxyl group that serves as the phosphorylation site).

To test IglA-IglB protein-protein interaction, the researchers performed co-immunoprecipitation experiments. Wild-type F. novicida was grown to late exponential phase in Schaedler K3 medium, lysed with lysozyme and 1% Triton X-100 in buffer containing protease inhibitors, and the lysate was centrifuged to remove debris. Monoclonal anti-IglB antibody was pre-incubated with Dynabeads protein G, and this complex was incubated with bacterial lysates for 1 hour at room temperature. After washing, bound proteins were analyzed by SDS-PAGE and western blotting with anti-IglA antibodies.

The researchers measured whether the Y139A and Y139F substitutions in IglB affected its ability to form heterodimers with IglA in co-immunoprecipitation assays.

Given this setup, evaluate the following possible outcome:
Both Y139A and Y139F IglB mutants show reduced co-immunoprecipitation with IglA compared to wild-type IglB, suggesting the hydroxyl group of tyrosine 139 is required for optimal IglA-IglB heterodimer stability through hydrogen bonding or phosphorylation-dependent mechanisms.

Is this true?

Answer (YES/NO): NO